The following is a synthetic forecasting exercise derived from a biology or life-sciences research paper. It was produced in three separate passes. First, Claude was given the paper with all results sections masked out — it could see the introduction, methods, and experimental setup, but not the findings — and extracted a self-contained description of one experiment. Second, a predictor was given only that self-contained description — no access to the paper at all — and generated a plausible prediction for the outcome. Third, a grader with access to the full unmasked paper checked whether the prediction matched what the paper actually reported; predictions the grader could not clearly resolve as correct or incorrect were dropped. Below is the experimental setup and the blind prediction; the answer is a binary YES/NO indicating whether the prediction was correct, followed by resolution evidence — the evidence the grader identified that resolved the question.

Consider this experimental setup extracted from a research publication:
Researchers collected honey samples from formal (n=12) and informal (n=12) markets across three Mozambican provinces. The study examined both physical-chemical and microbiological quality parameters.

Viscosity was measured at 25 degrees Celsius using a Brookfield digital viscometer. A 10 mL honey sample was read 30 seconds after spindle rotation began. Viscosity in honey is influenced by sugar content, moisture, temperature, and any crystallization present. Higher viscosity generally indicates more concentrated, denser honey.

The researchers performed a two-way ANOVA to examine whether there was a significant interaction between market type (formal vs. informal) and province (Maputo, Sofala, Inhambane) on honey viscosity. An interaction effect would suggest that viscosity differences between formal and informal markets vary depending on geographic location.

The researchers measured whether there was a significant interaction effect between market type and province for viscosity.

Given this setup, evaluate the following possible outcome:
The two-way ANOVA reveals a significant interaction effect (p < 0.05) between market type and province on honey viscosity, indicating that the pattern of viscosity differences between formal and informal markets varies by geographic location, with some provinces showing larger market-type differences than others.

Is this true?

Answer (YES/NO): YES